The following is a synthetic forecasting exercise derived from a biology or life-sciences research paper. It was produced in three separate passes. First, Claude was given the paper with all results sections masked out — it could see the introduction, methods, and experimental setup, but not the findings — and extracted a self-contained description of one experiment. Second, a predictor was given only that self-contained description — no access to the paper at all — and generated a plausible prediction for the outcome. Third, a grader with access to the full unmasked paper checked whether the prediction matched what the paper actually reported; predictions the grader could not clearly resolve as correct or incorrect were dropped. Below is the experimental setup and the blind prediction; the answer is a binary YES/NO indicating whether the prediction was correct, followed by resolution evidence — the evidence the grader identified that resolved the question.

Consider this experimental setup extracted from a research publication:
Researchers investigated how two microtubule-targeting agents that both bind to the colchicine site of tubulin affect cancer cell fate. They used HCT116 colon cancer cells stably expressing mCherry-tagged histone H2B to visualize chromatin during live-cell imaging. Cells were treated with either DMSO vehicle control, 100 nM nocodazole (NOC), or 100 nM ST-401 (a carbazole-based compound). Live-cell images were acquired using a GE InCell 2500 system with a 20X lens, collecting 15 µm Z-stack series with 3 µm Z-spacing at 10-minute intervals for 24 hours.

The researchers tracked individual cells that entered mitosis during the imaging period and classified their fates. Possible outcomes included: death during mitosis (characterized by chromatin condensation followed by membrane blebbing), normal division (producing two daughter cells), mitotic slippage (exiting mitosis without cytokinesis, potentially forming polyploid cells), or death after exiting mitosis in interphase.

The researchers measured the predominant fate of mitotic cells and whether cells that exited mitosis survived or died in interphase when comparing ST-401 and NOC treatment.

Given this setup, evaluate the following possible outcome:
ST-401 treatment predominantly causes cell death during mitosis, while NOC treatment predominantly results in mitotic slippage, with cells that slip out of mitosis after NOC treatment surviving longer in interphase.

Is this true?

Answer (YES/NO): NO